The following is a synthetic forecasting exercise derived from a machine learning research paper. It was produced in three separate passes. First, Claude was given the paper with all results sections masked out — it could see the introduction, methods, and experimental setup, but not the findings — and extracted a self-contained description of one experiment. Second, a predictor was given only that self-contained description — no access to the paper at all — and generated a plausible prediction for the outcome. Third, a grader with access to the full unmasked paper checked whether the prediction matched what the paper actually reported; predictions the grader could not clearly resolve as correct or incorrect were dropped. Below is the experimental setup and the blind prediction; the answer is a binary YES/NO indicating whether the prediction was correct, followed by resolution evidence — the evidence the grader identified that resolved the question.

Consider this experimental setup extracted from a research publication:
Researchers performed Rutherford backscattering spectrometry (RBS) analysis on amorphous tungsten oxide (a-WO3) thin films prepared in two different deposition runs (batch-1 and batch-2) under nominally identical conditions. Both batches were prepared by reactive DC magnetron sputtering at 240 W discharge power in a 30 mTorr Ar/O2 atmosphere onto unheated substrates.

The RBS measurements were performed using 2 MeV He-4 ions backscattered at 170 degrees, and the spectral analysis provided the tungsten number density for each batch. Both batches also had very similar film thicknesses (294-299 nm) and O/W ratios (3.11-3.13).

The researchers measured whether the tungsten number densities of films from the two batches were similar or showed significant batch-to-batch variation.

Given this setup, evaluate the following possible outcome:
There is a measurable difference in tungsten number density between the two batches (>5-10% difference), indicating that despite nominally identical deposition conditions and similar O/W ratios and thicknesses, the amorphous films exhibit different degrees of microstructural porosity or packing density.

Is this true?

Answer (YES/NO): NO